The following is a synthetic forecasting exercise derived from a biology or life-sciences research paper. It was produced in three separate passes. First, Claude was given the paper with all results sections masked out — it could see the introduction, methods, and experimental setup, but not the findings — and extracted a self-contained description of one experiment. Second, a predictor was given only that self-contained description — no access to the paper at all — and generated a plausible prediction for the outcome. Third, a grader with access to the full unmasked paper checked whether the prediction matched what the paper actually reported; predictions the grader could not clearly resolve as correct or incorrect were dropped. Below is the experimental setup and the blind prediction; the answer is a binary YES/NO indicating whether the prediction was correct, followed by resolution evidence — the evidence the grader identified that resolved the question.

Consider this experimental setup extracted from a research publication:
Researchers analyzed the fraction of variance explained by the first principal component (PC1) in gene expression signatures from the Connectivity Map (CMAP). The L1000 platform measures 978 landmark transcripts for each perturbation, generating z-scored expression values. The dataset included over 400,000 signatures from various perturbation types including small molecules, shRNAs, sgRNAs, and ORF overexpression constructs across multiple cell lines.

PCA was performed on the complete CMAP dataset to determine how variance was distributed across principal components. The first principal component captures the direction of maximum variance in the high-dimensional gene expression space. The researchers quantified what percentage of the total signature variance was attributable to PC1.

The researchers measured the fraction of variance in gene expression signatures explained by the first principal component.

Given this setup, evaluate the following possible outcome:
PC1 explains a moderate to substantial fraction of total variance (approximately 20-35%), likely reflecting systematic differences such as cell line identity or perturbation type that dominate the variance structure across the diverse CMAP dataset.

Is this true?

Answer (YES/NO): NO